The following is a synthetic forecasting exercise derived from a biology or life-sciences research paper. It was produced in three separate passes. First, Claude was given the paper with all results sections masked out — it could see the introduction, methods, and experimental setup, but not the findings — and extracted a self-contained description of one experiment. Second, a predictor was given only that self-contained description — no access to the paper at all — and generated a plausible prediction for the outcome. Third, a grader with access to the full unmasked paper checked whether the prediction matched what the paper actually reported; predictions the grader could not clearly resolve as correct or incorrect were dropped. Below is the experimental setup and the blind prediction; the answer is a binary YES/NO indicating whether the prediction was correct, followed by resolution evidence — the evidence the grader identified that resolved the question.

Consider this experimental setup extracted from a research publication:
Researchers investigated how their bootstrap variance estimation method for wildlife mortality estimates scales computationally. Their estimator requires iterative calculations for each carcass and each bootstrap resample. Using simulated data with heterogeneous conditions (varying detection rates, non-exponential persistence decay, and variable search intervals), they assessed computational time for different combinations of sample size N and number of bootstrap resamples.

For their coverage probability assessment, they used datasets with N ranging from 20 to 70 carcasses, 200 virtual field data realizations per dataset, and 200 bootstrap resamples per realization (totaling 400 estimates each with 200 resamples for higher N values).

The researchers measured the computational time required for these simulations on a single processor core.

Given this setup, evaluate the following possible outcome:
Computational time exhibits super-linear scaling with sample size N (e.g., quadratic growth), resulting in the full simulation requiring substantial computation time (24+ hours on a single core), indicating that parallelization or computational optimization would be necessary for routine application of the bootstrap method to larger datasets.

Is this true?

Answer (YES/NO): NO